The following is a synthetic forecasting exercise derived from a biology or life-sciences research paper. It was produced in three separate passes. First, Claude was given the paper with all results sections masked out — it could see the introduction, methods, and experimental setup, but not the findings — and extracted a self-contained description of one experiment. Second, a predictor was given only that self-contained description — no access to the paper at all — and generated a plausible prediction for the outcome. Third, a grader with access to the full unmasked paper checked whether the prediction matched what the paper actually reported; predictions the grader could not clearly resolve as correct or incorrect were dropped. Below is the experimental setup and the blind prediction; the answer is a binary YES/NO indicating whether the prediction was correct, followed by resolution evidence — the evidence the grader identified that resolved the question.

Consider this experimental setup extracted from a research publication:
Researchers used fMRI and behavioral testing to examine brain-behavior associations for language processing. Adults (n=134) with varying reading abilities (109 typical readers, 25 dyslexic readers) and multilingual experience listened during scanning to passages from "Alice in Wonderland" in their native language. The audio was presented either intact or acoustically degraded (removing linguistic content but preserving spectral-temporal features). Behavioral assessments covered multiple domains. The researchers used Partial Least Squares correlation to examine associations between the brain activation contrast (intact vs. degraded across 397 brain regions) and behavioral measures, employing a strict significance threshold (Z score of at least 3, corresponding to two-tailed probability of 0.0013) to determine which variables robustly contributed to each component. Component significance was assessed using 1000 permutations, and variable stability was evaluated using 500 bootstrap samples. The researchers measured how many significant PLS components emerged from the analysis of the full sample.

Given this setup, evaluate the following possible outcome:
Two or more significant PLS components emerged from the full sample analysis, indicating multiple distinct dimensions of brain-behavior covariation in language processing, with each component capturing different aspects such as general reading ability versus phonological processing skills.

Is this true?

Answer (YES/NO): NO